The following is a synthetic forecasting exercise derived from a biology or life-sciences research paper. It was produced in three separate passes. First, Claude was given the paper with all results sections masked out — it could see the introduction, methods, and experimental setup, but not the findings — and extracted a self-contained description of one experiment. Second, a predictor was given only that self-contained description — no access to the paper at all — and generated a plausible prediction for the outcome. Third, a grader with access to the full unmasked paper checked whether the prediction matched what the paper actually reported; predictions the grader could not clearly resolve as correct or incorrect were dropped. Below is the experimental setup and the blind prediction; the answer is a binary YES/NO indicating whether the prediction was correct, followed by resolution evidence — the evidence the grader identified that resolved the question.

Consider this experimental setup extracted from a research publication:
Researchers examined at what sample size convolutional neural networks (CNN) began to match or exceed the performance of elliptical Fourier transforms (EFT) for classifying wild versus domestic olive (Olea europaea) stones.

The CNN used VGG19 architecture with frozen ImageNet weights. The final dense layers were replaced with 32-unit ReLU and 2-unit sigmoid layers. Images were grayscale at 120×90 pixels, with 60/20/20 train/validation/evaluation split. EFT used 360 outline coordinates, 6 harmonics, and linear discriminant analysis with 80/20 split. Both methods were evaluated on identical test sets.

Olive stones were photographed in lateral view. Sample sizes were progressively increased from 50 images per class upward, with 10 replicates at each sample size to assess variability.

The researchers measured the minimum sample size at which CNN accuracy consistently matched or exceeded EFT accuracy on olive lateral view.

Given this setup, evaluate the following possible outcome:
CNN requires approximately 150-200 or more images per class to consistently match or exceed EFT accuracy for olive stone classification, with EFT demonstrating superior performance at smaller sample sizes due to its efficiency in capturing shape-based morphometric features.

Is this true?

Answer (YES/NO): NO